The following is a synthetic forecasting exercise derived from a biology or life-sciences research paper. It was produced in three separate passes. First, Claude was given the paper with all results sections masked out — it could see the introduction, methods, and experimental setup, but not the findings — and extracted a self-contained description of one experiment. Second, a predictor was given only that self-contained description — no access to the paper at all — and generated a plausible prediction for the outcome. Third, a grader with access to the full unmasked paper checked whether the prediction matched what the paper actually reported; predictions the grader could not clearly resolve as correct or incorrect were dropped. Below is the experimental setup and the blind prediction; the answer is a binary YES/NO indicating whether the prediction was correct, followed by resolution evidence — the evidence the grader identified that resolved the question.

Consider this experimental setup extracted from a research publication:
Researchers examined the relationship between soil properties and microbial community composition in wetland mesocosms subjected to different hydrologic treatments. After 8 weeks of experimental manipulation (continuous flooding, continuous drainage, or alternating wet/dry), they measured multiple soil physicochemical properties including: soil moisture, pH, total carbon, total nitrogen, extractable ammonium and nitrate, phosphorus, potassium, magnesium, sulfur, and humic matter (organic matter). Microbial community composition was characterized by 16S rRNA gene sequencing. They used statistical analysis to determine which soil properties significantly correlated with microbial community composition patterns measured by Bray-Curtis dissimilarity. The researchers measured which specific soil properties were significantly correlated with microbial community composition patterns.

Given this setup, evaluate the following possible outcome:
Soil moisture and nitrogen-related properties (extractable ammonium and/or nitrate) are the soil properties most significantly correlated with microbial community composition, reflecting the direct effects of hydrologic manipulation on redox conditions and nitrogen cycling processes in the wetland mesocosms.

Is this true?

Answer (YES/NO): NO